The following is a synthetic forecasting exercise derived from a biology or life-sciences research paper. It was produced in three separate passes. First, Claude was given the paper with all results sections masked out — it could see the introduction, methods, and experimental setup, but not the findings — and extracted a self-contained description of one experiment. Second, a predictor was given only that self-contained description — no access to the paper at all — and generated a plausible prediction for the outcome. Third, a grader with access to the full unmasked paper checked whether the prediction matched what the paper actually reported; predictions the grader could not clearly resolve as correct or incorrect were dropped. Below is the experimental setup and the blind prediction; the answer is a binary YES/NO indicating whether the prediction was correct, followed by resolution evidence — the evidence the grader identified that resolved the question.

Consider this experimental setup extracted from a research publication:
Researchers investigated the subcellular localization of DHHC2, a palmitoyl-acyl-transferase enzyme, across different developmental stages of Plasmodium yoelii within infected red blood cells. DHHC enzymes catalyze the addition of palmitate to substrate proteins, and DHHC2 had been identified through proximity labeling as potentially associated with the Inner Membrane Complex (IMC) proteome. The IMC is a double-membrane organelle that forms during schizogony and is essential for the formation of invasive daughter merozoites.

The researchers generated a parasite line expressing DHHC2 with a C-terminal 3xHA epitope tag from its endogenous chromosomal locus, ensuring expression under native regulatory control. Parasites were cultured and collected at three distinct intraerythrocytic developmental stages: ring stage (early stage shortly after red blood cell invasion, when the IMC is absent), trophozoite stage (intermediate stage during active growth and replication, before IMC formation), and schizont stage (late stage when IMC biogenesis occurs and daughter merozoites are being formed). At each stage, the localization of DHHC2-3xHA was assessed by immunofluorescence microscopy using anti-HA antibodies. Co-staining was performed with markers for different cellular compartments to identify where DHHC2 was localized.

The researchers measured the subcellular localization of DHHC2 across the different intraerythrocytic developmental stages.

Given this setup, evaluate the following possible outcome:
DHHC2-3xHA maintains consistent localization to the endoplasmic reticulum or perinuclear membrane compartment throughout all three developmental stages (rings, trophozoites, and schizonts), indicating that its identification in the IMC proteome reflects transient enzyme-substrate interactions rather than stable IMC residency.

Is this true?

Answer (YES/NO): NO